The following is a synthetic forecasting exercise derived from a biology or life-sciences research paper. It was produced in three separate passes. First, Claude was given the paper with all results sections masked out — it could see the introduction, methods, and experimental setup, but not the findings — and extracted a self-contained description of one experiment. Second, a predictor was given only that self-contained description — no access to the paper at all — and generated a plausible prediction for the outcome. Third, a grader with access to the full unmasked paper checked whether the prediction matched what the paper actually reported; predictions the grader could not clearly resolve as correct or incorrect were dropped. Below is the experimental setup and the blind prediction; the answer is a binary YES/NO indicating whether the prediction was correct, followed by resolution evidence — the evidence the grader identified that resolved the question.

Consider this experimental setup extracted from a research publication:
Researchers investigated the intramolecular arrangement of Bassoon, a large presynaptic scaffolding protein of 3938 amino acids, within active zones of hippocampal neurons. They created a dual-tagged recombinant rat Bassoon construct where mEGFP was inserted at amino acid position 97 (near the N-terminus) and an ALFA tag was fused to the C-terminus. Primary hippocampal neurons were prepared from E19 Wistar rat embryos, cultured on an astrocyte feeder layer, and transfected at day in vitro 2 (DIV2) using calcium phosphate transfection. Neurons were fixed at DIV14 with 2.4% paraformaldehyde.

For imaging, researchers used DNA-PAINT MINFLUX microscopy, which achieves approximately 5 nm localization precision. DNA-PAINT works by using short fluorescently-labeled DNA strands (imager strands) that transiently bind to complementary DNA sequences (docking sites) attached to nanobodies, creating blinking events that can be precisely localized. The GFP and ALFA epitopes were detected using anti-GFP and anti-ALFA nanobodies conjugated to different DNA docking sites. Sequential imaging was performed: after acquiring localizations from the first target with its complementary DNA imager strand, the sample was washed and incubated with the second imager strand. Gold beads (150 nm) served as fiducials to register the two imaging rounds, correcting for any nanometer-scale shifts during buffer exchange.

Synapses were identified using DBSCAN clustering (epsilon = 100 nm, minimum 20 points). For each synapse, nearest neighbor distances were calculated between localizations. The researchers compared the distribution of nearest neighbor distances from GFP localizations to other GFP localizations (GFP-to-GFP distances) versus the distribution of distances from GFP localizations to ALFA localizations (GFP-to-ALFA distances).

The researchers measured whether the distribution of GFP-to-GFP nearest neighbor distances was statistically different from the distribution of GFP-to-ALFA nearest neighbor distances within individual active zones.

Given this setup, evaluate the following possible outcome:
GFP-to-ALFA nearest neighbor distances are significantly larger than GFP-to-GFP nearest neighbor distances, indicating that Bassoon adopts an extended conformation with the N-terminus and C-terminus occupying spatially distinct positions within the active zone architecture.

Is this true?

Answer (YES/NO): YES